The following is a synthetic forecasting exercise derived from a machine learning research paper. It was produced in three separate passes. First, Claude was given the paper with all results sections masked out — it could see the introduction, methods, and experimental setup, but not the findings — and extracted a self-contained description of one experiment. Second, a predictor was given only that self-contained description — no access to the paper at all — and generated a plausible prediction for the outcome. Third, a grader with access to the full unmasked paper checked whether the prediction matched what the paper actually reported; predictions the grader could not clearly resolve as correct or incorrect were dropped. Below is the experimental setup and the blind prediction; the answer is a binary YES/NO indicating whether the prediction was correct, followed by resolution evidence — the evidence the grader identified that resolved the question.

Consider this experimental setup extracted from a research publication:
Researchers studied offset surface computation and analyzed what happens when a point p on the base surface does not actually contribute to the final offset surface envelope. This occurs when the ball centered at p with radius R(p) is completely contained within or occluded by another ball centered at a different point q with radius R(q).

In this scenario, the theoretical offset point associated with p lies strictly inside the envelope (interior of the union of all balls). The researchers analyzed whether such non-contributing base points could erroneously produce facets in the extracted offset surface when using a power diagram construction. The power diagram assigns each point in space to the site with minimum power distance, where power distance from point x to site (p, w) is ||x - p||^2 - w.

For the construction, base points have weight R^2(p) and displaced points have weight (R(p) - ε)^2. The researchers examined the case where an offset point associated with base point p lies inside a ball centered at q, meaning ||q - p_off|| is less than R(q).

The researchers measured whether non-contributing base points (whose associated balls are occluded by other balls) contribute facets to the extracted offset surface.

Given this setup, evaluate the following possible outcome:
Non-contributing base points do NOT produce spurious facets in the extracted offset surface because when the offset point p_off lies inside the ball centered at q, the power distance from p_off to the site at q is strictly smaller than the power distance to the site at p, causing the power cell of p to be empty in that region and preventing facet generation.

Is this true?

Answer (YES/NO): YES